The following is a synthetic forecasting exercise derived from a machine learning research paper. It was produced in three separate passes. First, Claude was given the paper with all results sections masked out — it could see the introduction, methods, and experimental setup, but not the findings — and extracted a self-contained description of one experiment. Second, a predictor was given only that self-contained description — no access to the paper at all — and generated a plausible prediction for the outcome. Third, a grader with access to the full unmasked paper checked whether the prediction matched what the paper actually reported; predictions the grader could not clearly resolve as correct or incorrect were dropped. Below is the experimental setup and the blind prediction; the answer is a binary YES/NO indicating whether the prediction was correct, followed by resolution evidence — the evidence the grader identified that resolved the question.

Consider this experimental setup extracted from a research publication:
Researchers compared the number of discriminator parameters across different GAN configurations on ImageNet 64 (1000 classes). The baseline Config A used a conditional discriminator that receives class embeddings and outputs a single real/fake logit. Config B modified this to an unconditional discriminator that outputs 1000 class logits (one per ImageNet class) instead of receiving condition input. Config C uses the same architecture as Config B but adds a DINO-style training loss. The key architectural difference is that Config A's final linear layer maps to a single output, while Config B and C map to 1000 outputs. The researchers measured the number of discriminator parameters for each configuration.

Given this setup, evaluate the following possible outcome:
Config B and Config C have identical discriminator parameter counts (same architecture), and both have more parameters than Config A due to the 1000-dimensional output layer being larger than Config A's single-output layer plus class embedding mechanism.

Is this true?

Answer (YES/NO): NO